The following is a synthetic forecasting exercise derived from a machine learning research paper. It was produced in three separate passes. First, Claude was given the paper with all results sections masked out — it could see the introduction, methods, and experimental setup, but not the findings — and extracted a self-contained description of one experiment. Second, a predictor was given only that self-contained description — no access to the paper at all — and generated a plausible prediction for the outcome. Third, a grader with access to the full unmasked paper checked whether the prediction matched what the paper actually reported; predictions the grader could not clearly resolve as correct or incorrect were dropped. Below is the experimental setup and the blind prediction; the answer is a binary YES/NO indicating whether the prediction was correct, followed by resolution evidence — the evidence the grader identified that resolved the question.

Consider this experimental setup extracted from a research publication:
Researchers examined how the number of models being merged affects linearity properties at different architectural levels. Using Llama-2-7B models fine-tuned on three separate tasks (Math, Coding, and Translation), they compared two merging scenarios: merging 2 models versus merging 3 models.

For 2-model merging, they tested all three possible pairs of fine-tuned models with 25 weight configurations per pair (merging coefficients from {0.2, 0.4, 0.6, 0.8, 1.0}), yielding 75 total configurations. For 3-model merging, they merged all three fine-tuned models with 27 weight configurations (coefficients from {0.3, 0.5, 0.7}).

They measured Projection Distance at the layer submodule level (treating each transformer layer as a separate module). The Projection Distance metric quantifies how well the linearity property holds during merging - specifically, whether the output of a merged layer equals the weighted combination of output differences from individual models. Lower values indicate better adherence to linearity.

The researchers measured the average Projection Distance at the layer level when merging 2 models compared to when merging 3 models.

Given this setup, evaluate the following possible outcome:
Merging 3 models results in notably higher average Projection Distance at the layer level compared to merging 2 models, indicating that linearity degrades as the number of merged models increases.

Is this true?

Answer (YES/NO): NO